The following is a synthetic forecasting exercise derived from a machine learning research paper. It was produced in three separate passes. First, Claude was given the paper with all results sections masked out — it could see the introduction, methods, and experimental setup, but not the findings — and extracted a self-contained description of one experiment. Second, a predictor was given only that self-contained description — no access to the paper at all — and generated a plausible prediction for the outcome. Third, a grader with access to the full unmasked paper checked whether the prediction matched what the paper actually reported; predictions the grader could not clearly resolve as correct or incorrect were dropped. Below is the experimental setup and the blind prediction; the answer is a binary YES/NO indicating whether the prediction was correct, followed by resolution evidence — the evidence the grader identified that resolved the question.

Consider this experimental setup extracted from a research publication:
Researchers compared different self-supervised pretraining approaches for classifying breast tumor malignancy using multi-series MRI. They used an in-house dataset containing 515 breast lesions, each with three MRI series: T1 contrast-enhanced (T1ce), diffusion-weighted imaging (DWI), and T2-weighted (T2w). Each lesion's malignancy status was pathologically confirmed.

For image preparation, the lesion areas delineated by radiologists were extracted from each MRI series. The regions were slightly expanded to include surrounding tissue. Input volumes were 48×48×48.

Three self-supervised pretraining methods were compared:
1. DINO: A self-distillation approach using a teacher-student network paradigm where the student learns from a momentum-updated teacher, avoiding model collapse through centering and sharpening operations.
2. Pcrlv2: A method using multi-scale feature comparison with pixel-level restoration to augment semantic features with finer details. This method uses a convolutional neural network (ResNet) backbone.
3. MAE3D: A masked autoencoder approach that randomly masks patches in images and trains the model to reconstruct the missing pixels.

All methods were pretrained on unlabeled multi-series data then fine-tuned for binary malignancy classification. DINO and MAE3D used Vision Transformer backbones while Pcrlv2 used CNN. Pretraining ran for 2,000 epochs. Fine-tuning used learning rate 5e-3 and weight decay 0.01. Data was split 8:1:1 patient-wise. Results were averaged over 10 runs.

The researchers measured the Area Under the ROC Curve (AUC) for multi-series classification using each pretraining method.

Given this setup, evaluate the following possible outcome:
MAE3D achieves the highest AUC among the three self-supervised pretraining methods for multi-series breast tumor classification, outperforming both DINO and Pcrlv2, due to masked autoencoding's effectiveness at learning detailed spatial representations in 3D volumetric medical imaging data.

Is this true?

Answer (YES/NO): YES